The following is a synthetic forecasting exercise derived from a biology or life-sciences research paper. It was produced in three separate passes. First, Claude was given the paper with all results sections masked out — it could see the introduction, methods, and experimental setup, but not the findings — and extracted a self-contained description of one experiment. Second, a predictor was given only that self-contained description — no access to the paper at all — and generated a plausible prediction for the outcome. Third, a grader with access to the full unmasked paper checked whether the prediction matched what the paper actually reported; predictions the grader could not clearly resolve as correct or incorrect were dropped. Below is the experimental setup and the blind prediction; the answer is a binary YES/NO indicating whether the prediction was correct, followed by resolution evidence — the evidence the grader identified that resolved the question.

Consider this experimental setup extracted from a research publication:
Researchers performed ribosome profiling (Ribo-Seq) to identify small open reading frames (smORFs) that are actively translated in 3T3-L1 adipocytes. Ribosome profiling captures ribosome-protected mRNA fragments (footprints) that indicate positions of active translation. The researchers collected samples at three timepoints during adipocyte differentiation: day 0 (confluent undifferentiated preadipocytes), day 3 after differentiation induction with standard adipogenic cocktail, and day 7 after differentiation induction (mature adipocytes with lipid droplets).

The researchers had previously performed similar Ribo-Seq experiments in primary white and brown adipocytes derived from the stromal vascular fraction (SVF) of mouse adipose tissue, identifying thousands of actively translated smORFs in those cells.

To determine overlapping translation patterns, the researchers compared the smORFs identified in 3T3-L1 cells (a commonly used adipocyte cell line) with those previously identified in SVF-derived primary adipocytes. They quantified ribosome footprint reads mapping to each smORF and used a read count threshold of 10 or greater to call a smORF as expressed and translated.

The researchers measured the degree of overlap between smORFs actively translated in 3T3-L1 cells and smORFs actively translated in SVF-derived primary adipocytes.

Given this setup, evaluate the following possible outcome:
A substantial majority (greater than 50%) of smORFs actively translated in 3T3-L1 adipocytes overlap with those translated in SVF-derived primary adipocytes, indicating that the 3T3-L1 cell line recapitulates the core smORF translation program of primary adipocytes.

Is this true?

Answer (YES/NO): NO